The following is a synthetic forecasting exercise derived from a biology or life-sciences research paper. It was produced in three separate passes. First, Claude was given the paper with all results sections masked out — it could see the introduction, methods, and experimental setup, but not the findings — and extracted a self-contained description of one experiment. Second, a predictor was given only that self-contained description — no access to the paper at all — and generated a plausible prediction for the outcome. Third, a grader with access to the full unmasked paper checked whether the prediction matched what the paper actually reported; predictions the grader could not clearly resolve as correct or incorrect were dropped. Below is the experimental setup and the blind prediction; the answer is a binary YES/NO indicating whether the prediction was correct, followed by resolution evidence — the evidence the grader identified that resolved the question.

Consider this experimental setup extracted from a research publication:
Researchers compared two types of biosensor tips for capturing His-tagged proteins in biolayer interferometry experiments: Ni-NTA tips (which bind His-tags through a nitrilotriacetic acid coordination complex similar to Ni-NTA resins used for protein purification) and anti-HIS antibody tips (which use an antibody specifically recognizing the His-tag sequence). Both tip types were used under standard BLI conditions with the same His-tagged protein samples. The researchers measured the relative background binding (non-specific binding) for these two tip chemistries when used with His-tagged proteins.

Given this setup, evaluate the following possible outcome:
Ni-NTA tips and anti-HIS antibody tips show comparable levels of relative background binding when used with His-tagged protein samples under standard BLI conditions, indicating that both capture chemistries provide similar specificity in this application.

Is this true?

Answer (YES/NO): NO